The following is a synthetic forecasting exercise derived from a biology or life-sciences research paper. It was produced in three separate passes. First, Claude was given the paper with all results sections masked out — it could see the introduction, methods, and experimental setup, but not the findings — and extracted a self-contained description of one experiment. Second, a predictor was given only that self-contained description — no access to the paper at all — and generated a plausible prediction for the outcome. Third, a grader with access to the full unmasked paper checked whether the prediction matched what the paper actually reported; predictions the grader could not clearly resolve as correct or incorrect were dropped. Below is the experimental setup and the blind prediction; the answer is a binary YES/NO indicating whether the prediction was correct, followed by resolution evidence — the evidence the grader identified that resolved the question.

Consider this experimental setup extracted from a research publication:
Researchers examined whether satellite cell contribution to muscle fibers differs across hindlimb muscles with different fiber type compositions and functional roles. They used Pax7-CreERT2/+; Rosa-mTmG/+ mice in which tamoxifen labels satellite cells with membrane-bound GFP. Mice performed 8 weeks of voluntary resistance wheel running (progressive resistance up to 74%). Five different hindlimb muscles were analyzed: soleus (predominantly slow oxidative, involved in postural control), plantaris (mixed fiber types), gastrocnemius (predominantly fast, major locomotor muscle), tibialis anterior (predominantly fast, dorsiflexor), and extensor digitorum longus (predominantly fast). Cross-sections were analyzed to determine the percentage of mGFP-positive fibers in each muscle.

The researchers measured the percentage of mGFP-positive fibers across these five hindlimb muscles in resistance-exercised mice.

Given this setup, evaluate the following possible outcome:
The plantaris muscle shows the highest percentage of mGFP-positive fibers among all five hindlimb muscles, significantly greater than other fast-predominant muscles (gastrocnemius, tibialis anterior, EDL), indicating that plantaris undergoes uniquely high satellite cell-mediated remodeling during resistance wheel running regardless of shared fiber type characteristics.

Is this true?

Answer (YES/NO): NO